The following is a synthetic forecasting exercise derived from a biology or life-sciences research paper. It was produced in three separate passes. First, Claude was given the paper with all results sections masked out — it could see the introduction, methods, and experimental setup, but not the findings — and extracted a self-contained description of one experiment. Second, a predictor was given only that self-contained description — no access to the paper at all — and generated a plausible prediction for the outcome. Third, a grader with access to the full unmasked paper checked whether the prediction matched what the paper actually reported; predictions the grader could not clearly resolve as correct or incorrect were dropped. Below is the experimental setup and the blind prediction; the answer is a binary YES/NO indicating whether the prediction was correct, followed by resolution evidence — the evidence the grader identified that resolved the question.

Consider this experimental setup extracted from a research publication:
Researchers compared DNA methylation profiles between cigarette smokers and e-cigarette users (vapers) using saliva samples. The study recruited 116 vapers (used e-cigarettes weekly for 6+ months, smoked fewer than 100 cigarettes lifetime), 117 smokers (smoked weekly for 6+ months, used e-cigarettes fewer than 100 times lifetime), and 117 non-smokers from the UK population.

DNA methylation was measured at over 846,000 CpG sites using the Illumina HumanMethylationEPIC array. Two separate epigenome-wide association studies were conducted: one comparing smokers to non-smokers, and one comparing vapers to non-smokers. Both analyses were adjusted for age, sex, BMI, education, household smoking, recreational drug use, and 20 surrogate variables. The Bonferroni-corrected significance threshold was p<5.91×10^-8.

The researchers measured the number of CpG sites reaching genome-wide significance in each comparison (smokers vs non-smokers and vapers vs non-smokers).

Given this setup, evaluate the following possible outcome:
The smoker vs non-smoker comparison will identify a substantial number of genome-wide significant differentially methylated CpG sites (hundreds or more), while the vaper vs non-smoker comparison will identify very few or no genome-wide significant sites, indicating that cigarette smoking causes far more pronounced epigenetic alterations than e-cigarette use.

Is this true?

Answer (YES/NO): NO